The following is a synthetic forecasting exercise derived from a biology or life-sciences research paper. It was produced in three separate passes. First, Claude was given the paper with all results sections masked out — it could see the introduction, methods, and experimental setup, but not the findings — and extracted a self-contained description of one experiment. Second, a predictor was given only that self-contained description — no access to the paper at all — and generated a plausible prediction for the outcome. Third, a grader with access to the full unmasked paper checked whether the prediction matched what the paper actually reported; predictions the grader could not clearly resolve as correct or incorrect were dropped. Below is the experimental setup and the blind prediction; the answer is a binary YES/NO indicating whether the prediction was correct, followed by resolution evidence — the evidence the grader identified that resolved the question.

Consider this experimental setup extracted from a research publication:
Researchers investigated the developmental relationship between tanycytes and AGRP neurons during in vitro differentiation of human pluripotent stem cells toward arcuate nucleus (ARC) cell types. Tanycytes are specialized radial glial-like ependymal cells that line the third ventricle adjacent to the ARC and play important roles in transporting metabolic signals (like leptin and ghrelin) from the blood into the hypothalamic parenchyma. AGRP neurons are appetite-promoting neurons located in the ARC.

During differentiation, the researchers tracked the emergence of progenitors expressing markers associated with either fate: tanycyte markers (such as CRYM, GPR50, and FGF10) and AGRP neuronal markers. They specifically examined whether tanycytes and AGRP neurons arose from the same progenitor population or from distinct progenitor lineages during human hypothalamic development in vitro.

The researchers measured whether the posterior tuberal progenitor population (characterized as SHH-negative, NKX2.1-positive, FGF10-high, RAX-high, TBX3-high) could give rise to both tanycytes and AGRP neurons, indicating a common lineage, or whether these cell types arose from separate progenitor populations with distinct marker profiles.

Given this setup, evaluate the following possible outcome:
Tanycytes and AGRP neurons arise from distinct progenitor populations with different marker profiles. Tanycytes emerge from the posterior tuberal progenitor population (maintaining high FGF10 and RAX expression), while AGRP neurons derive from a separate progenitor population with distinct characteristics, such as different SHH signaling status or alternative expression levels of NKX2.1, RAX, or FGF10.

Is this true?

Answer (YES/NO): NO